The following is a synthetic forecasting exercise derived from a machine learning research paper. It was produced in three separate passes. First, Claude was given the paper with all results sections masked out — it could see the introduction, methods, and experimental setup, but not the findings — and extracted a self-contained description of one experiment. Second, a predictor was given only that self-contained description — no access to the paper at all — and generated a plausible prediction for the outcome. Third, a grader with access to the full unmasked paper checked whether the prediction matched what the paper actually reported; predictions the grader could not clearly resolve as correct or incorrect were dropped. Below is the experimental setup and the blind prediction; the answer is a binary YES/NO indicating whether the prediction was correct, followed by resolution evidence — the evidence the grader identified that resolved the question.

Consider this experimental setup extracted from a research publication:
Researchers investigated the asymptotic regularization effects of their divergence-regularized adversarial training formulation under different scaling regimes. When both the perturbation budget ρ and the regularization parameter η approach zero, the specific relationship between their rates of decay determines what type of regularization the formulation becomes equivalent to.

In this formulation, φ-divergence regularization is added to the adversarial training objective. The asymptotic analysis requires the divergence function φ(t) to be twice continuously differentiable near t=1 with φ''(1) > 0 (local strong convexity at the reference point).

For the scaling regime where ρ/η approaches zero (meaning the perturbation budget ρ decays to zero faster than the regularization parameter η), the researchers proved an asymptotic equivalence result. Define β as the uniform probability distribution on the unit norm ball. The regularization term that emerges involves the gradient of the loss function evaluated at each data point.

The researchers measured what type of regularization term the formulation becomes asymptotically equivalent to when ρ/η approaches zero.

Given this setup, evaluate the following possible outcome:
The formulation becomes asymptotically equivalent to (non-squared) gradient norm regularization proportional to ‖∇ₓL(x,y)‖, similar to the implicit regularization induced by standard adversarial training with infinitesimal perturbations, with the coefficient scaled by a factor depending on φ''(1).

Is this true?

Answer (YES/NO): NO